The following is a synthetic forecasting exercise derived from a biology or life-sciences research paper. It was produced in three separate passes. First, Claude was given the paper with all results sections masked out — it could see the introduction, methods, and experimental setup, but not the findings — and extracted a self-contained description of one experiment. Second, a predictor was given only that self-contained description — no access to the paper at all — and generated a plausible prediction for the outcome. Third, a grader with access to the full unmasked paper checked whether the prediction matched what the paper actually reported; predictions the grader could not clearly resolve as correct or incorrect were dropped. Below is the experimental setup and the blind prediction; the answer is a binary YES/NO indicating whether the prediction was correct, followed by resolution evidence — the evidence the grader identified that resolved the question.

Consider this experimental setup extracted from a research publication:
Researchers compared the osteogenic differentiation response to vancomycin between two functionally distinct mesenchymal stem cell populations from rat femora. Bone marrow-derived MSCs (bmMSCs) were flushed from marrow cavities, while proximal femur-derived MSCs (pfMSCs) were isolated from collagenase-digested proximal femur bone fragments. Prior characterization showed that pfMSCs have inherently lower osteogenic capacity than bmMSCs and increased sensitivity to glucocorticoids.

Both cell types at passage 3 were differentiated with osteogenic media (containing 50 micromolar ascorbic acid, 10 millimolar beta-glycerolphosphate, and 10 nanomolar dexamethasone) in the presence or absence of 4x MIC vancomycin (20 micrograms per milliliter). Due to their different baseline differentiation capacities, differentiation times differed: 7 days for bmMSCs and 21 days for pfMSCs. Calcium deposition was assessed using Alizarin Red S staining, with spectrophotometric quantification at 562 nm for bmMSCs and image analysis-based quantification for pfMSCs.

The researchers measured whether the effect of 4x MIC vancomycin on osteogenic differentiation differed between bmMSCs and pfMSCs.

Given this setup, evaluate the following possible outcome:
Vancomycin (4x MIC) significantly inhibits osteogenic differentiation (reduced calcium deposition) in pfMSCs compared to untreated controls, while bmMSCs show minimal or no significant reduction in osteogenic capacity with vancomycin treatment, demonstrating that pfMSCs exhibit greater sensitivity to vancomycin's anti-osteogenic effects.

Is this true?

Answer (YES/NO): YES